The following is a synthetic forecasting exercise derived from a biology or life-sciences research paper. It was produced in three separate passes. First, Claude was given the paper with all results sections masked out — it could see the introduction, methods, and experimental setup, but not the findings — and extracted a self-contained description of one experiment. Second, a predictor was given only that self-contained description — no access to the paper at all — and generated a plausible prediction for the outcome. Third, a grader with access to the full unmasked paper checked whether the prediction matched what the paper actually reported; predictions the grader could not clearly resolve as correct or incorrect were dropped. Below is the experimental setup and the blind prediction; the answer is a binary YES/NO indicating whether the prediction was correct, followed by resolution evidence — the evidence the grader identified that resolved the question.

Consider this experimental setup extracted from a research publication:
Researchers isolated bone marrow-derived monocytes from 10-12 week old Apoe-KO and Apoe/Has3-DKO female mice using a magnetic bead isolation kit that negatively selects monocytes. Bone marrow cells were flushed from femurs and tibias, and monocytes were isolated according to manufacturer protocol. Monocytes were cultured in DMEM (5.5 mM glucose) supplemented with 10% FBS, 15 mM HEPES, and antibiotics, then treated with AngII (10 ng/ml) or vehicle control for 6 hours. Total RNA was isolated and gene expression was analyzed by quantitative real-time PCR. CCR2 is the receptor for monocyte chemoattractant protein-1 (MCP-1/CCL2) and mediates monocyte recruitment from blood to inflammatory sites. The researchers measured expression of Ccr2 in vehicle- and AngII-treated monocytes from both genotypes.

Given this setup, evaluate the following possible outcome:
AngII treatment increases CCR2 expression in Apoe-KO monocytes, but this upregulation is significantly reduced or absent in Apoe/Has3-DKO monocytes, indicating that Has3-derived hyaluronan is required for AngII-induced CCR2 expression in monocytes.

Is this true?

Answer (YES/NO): YES